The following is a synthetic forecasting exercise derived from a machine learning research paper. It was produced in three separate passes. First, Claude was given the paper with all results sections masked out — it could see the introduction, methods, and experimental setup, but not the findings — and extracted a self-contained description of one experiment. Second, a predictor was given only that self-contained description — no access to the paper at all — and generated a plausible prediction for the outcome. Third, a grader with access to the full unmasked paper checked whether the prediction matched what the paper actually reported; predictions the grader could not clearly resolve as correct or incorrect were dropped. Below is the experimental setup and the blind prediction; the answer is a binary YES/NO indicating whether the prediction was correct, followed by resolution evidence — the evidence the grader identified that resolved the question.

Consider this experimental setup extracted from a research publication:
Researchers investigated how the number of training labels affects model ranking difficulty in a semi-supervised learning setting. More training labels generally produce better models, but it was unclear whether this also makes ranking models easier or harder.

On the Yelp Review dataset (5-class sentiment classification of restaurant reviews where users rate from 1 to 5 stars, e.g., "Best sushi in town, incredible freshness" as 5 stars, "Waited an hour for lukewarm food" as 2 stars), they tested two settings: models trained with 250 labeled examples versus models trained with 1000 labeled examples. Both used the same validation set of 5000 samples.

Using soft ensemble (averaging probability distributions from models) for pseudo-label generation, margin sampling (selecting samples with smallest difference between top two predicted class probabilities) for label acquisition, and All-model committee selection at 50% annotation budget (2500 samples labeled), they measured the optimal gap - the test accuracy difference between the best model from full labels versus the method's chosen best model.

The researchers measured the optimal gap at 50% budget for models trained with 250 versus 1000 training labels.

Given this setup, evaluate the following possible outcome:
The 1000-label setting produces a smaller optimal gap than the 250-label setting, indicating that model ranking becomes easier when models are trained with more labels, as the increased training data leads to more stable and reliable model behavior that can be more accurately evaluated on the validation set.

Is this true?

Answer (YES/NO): NO